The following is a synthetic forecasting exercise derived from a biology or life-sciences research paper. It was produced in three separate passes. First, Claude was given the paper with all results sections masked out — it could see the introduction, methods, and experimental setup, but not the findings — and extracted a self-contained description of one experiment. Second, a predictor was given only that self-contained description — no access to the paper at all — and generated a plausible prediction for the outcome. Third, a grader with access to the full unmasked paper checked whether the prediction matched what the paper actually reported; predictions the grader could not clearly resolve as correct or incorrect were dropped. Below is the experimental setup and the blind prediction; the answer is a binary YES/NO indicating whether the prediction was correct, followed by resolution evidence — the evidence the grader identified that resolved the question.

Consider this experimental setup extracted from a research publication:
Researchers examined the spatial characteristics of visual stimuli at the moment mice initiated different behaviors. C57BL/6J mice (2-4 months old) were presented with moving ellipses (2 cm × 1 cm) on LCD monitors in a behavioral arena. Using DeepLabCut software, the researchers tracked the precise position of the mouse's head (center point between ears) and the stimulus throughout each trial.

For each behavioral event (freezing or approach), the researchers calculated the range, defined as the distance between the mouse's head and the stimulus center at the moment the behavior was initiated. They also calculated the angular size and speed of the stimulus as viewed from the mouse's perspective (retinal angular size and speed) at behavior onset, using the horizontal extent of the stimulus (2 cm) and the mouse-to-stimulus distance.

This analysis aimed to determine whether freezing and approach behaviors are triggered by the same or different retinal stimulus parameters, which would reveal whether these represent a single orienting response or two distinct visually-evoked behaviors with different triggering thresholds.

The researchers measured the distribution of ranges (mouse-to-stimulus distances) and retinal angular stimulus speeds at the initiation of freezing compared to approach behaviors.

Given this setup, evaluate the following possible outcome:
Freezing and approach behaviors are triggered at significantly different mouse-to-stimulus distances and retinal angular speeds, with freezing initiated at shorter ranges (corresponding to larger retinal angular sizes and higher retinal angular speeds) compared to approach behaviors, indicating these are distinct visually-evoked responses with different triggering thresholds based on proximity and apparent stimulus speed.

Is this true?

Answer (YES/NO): NO